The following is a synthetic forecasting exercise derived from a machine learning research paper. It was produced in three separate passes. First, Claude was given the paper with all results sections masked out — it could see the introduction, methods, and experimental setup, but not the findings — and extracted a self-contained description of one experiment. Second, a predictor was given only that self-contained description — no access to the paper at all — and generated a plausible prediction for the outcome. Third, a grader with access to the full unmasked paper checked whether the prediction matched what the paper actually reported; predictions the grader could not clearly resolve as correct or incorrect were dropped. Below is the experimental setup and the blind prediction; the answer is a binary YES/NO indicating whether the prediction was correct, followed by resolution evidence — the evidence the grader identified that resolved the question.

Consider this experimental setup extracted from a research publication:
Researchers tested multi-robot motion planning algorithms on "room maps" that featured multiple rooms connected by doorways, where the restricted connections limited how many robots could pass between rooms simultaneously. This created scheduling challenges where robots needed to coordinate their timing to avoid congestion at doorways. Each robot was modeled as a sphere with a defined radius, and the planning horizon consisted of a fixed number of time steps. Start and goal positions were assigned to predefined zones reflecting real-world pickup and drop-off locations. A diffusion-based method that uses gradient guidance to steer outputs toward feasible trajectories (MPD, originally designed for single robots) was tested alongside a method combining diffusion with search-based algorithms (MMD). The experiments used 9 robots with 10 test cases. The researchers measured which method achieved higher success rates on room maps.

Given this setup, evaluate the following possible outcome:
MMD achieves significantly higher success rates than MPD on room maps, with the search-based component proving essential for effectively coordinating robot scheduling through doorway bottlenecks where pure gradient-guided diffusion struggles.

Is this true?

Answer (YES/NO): NO